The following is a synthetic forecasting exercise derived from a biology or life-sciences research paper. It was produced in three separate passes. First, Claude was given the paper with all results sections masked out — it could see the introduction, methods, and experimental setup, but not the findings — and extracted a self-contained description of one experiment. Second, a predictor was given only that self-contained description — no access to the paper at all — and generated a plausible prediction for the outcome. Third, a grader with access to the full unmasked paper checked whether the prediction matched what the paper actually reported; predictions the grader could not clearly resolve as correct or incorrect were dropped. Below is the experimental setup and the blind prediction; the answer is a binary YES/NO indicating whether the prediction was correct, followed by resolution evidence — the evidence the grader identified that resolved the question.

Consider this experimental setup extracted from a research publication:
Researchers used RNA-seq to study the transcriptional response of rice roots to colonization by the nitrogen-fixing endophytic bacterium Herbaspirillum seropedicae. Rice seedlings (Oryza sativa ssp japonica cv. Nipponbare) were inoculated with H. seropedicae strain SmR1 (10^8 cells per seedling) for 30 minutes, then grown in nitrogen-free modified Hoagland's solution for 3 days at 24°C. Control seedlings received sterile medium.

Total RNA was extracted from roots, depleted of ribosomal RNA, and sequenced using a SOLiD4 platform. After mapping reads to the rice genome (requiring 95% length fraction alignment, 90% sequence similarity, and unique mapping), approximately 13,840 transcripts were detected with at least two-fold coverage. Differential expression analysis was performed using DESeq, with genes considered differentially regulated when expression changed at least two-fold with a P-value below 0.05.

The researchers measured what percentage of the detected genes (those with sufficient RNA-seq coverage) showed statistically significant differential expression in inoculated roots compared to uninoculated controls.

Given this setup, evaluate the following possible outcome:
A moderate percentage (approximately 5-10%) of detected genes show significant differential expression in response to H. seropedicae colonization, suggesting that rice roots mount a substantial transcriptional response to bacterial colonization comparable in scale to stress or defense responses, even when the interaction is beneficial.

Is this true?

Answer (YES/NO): YES